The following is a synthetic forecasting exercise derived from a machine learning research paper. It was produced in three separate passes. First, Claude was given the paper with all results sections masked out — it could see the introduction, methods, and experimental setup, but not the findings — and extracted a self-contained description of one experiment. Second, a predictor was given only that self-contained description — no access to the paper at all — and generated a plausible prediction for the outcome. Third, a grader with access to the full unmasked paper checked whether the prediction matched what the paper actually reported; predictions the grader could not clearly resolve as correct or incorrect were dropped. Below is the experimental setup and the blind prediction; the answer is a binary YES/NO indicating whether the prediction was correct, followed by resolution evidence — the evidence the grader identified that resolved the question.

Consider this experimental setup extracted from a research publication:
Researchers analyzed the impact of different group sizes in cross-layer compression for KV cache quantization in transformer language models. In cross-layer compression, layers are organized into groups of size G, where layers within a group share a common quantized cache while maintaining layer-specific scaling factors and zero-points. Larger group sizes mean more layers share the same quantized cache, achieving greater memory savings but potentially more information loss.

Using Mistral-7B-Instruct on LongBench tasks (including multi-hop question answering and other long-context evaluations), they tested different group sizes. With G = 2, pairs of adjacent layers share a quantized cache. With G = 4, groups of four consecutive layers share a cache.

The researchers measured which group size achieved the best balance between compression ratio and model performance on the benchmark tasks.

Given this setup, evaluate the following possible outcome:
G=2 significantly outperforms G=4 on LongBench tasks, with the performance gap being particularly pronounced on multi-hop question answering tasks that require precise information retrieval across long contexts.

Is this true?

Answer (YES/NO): NO